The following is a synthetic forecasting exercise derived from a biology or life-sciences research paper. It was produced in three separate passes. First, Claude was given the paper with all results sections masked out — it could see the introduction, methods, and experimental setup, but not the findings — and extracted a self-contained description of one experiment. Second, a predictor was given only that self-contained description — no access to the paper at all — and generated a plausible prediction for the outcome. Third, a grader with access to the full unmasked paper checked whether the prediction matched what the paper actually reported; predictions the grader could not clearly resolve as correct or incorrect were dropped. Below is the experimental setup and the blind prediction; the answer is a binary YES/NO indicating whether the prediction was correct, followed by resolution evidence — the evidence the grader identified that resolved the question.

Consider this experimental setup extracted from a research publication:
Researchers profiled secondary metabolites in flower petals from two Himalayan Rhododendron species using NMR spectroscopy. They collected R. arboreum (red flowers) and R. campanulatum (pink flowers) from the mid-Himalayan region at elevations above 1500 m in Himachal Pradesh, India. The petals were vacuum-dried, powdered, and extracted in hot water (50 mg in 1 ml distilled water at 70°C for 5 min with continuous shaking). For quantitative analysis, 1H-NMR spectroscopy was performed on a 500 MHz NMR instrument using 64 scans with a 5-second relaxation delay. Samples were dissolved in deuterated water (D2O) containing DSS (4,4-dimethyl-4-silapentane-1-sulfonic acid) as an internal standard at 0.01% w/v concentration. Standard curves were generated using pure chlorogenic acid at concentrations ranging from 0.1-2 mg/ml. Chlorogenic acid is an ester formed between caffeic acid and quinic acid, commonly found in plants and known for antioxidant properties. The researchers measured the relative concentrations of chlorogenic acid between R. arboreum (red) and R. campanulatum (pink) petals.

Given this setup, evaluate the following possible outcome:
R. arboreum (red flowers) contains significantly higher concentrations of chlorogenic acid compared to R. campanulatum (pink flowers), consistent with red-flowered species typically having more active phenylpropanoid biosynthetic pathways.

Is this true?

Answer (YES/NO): NO